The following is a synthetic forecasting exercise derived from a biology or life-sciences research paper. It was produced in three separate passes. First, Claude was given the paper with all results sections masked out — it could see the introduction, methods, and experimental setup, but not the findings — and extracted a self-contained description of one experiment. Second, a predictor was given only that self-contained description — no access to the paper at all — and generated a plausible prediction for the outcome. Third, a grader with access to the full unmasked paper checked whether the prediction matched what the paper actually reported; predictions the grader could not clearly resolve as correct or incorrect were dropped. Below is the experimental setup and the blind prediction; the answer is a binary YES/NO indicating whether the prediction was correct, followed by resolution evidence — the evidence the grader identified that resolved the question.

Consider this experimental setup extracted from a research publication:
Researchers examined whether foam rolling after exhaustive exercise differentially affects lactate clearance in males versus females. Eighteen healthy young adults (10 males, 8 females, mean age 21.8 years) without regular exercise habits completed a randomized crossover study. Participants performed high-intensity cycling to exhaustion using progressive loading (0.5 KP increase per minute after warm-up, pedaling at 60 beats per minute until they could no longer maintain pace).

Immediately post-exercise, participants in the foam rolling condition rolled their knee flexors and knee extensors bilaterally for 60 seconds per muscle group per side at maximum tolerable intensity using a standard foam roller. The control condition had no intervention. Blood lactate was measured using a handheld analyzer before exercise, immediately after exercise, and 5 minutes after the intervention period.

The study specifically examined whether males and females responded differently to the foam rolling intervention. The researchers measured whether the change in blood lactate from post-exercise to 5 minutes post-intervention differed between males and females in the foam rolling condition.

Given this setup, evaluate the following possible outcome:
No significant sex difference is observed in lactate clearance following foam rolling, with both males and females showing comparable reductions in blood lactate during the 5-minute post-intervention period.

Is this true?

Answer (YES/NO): YES